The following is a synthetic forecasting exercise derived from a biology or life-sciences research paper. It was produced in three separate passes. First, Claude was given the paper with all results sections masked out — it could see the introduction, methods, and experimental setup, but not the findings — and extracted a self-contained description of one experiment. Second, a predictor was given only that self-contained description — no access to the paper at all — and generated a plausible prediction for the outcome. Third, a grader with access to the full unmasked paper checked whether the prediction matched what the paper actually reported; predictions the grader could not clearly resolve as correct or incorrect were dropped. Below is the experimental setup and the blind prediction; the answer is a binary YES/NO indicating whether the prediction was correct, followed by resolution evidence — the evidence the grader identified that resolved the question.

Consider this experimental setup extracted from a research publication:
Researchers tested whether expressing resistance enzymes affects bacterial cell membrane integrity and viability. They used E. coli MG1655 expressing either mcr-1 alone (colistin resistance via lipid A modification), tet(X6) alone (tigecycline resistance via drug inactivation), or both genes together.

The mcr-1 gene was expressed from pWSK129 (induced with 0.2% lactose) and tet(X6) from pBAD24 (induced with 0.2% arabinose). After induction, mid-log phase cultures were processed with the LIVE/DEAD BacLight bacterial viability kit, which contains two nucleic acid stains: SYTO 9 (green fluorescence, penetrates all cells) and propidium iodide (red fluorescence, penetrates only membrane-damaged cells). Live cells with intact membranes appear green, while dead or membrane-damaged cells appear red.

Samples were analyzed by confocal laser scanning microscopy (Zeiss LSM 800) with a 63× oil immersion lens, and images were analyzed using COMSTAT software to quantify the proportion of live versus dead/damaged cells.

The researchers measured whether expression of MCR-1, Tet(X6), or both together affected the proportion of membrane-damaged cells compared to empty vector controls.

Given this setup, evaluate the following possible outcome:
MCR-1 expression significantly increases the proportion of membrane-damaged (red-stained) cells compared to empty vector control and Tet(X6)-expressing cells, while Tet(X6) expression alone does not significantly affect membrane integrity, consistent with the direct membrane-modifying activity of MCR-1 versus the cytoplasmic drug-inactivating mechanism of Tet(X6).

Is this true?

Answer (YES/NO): YES